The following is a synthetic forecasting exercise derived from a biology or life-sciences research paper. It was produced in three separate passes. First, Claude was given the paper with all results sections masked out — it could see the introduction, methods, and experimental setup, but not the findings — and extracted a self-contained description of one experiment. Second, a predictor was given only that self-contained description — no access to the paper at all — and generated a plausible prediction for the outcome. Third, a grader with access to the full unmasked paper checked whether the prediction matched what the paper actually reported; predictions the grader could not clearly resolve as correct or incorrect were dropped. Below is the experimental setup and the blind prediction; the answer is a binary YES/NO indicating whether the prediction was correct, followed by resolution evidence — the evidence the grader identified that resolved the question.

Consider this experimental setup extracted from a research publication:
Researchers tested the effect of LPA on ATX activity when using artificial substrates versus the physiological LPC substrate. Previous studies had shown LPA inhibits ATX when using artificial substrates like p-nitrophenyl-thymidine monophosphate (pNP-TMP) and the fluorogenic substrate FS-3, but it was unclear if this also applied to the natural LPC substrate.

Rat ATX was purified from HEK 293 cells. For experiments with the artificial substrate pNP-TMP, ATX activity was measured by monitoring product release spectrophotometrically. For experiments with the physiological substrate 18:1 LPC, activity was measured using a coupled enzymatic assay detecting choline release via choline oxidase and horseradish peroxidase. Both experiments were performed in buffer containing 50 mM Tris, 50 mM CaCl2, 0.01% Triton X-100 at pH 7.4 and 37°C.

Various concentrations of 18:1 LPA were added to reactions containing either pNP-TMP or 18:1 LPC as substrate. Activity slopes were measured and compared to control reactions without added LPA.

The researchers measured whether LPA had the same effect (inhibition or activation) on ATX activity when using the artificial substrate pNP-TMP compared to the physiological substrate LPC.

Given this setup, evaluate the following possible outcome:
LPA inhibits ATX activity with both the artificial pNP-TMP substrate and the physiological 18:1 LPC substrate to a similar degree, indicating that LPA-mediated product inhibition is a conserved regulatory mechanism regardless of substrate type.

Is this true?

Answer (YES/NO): NO